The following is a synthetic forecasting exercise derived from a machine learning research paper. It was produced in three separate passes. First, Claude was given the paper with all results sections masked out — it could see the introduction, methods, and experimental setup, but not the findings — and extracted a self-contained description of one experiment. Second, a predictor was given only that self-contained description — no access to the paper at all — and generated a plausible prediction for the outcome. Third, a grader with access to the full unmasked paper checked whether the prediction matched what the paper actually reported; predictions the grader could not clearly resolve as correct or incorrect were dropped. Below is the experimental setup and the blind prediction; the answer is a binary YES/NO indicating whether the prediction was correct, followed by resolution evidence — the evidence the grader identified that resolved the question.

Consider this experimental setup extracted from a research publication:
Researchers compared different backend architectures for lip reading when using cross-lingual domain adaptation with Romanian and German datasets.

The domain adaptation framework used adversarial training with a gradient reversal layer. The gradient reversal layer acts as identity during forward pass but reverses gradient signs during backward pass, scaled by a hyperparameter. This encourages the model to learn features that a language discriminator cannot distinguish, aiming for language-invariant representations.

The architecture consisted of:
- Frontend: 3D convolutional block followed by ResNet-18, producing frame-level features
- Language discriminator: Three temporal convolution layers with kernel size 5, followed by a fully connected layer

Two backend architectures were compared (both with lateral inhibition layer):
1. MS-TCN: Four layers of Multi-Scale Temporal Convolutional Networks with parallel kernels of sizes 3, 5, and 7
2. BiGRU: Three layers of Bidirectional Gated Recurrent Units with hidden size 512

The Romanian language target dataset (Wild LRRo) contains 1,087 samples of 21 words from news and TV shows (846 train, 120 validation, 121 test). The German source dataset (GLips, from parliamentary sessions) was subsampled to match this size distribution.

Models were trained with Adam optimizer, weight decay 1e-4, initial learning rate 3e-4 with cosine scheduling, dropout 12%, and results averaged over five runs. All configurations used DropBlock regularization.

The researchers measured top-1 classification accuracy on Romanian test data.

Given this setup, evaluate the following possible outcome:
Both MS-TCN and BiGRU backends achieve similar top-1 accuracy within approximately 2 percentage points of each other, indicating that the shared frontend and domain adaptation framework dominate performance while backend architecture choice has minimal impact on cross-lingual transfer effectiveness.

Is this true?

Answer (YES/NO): NO